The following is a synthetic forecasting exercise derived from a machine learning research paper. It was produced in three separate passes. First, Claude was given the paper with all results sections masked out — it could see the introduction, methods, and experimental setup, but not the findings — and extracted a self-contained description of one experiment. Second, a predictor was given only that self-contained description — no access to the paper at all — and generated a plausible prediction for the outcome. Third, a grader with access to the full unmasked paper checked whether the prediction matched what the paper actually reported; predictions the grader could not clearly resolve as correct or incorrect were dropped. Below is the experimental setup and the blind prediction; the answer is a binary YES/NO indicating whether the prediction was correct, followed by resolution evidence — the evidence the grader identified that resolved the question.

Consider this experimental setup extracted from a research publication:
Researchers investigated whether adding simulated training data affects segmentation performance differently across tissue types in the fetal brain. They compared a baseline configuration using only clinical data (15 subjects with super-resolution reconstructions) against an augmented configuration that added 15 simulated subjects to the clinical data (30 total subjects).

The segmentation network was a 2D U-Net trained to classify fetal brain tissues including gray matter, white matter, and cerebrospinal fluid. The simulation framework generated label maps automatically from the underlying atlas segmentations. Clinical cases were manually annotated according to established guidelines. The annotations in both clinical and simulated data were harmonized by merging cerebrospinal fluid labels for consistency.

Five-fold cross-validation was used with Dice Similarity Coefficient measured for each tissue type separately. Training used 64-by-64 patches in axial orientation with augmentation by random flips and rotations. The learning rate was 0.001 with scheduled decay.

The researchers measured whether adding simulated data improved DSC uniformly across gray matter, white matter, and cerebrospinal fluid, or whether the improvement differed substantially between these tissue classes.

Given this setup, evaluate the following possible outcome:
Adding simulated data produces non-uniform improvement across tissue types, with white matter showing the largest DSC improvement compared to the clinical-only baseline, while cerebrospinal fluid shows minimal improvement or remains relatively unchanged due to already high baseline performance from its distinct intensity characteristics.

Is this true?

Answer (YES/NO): NO